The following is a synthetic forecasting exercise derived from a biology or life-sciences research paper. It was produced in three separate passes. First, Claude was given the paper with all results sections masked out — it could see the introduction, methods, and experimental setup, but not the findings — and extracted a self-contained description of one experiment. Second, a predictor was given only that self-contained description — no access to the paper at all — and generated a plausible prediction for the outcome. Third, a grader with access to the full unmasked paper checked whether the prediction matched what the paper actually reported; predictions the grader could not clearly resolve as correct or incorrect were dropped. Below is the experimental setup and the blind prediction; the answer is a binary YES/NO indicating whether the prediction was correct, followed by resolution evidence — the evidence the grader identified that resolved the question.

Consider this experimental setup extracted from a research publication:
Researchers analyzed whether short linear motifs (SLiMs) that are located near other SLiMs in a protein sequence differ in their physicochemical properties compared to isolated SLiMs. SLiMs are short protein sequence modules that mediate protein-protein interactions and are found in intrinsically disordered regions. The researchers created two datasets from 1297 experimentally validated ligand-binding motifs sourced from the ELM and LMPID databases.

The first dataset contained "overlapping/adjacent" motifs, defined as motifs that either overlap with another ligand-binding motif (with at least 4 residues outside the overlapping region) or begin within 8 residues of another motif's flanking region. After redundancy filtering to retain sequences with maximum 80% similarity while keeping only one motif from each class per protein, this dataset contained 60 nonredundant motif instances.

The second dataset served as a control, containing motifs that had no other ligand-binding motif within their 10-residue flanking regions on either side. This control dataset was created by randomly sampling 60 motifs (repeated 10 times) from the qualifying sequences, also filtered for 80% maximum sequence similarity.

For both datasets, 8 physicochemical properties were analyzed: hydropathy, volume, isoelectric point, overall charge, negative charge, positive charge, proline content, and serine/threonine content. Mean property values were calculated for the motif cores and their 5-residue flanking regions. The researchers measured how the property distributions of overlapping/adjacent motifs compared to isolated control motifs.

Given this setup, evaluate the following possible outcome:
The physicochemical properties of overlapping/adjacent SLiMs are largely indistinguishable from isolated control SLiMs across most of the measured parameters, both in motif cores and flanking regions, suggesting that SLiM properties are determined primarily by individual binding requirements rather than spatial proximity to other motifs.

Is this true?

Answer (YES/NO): NO